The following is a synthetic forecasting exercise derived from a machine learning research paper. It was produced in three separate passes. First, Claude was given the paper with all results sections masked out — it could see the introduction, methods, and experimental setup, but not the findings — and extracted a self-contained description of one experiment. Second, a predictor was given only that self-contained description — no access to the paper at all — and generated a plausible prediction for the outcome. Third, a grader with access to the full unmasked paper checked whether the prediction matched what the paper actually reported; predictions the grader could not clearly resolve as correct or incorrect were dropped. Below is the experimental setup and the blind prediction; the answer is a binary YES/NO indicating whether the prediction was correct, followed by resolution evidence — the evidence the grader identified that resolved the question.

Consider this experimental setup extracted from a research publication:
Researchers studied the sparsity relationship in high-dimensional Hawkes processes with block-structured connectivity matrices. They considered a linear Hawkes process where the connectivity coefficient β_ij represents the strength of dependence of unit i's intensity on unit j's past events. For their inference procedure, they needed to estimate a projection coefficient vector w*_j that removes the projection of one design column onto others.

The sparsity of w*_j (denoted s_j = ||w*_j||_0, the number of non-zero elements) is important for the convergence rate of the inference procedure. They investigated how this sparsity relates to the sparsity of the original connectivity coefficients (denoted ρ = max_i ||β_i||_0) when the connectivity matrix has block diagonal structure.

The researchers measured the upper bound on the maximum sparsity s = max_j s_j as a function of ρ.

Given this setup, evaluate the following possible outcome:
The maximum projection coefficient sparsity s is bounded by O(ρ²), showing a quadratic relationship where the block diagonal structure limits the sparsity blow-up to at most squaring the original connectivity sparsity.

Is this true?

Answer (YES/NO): NO